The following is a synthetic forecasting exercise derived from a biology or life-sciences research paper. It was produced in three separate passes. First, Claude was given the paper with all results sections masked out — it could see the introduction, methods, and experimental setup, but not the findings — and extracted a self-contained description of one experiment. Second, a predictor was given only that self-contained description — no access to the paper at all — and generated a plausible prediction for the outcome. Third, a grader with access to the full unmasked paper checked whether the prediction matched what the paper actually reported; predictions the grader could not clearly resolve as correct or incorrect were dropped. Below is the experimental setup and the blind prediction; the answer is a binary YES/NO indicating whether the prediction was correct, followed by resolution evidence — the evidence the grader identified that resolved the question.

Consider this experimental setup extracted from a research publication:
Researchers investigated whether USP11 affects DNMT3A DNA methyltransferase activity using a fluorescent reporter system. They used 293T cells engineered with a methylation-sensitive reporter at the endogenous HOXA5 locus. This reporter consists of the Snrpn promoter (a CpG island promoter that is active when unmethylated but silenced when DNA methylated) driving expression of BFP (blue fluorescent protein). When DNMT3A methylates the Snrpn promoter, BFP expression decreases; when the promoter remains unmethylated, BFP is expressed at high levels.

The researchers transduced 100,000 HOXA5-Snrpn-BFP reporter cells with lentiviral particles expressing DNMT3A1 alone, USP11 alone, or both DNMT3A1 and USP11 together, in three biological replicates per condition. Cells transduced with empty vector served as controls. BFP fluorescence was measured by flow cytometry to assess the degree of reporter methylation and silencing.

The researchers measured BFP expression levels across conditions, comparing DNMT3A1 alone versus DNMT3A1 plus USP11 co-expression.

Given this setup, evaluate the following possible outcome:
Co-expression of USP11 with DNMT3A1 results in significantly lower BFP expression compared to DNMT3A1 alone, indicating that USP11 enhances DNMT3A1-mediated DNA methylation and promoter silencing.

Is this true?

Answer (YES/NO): YES